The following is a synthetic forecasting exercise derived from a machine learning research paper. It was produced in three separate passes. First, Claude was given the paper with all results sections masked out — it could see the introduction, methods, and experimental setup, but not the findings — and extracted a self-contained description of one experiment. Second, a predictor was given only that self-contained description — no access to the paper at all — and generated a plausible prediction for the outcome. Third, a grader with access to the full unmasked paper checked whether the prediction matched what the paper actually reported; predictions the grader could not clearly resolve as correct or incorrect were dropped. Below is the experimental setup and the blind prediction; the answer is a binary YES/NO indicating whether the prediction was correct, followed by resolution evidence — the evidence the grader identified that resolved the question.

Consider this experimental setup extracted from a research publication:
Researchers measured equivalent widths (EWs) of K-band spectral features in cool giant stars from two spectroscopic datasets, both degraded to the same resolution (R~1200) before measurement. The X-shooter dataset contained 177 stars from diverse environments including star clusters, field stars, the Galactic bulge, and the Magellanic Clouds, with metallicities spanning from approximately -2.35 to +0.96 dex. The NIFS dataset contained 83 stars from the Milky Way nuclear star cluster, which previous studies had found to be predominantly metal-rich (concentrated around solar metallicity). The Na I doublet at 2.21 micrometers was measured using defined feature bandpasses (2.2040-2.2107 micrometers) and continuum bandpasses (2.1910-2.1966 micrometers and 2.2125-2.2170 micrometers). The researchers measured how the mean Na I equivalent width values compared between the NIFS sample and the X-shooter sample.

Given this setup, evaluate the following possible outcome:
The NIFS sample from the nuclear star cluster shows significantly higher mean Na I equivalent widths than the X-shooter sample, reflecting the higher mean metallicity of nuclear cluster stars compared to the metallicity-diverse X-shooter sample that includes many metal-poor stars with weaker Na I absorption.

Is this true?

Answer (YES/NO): YES